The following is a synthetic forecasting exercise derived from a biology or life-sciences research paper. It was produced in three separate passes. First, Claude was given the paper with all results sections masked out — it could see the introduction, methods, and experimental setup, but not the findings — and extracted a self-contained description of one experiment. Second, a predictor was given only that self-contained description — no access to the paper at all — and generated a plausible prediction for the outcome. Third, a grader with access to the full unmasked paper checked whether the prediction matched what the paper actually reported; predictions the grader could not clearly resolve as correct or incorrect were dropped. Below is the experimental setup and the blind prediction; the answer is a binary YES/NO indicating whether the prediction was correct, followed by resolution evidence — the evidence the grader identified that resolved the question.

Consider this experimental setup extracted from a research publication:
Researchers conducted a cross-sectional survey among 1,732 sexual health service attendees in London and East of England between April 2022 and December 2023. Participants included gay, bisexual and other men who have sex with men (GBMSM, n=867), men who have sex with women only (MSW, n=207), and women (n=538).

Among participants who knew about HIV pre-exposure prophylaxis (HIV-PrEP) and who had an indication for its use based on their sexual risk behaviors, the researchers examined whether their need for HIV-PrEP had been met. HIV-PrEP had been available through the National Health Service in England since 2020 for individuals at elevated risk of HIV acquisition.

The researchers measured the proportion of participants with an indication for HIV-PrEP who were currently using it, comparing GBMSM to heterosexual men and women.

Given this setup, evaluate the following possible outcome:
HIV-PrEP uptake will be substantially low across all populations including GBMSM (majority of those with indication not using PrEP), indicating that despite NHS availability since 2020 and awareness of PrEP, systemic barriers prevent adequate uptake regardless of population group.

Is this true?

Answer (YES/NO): NO